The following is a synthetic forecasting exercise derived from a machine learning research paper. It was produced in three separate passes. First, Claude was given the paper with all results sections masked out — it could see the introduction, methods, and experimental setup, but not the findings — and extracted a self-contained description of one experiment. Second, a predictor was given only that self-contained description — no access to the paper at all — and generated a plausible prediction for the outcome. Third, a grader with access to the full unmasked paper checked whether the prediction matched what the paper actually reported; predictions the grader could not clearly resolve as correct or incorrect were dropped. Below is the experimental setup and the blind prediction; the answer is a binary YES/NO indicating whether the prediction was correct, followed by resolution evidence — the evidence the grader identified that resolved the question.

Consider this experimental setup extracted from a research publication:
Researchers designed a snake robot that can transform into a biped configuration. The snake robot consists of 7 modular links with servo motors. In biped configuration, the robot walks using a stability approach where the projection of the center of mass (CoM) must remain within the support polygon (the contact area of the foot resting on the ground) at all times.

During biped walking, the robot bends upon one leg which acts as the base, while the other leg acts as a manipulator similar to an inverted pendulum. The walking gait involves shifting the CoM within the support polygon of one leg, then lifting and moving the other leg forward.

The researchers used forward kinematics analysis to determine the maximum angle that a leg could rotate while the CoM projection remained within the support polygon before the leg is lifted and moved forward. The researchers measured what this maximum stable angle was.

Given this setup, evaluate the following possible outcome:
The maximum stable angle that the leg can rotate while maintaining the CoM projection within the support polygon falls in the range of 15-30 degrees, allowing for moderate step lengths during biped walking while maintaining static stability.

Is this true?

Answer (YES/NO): YES